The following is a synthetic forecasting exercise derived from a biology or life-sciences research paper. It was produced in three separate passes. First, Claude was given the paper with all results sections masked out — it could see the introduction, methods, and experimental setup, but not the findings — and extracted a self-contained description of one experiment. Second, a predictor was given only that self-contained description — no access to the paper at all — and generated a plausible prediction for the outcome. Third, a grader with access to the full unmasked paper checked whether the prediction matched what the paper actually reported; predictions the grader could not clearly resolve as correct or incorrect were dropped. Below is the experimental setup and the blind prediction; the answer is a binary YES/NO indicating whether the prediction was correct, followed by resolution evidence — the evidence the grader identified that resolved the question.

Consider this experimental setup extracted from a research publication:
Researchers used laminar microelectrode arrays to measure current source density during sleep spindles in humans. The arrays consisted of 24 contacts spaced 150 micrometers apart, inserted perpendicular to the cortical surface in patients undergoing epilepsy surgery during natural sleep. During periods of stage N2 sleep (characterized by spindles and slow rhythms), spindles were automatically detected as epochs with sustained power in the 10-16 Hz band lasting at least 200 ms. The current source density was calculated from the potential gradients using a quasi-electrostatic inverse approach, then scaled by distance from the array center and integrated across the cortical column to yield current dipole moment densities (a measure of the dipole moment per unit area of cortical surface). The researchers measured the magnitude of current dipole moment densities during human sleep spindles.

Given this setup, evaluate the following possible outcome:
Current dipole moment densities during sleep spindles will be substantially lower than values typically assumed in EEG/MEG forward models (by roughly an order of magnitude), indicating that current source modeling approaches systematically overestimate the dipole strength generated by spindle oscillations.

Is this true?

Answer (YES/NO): NO